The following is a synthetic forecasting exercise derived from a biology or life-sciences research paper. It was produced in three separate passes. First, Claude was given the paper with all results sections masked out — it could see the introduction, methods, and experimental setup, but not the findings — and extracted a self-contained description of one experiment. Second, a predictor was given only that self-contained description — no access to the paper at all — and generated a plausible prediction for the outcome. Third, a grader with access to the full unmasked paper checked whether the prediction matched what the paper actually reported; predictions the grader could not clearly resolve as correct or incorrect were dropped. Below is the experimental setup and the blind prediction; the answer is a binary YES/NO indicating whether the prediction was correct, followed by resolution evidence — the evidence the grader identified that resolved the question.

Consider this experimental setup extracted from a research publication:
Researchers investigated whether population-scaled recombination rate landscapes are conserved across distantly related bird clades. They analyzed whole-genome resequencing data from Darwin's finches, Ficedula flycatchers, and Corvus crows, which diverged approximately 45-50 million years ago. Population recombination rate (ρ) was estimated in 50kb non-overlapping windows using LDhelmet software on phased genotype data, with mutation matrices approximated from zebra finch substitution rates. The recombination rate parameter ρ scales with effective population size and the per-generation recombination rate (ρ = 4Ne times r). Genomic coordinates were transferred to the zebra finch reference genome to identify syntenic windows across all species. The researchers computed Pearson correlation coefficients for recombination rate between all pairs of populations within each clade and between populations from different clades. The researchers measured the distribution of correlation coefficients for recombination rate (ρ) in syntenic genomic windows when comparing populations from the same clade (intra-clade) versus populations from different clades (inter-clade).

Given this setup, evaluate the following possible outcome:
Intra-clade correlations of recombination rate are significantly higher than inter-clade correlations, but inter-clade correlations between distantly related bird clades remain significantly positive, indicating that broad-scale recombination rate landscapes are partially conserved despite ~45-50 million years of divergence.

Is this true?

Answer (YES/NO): YES